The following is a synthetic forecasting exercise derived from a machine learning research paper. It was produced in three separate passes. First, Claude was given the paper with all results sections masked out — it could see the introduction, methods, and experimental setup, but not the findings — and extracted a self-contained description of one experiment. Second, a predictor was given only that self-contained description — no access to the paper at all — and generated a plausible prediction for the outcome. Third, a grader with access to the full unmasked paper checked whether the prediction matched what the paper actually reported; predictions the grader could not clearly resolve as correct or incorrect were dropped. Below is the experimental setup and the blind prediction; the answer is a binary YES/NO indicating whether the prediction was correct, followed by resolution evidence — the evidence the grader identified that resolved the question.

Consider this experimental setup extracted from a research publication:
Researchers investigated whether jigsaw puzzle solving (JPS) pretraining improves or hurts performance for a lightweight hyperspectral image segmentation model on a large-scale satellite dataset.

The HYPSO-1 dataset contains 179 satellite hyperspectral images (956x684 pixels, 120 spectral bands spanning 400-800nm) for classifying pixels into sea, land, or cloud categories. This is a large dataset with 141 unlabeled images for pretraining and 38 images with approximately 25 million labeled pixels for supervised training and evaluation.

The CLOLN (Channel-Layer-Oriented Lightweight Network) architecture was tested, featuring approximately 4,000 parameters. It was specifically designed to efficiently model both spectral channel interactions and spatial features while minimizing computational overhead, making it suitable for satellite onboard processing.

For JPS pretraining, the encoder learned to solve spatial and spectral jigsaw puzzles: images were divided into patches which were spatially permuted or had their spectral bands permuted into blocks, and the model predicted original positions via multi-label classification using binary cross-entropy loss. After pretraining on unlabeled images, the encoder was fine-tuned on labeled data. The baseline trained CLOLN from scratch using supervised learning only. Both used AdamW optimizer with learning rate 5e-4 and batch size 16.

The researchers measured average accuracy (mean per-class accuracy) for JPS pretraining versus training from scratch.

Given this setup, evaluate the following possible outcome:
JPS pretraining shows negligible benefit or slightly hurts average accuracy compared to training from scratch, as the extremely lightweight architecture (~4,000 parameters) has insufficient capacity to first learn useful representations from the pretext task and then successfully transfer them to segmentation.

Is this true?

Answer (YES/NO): YES